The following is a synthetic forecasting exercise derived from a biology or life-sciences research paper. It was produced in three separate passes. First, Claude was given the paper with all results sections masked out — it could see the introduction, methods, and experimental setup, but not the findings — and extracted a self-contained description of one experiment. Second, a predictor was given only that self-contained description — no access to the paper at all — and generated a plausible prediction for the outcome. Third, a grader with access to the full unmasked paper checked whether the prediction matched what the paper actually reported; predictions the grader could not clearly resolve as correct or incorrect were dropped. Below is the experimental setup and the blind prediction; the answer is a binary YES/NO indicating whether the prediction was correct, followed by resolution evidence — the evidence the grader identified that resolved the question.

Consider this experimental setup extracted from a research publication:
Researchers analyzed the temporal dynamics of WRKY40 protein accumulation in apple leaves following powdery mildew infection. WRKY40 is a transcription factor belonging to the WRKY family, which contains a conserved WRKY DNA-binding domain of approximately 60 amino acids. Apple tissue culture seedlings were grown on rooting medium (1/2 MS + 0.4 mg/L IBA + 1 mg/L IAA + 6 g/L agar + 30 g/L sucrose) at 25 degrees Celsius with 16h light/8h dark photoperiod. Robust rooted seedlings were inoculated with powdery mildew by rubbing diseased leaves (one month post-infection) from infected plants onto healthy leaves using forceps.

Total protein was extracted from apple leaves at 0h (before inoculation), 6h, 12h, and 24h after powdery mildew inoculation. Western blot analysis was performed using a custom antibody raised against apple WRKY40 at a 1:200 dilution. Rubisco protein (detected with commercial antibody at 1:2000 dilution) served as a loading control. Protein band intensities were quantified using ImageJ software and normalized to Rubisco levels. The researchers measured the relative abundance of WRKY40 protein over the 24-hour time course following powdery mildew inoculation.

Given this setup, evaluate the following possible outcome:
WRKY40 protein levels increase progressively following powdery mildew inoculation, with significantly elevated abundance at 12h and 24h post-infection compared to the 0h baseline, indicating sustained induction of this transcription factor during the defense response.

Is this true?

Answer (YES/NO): NO